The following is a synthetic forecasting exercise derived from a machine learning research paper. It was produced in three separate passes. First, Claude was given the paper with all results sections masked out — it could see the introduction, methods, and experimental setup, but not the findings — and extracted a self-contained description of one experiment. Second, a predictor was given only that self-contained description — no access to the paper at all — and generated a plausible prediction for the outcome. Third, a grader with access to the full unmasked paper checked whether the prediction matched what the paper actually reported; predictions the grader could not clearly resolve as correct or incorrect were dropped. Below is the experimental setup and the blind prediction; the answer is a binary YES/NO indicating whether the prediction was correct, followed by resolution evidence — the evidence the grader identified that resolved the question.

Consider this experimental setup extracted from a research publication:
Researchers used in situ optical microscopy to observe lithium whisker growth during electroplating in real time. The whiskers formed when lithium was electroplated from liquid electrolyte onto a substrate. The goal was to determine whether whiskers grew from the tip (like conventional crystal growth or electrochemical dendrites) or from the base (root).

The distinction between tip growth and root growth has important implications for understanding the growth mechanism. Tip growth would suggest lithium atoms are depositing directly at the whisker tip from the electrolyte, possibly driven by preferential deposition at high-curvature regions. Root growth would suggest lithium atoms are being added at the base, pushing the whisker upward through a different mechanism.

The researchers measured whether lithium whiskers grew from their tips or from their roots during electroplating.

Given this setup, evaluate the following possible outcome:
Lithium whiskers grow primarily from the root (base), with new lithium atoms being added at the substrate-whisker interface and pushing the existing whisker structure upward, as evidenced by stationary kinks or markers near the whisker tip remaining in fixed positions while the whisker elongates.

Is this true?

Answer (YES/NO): YES